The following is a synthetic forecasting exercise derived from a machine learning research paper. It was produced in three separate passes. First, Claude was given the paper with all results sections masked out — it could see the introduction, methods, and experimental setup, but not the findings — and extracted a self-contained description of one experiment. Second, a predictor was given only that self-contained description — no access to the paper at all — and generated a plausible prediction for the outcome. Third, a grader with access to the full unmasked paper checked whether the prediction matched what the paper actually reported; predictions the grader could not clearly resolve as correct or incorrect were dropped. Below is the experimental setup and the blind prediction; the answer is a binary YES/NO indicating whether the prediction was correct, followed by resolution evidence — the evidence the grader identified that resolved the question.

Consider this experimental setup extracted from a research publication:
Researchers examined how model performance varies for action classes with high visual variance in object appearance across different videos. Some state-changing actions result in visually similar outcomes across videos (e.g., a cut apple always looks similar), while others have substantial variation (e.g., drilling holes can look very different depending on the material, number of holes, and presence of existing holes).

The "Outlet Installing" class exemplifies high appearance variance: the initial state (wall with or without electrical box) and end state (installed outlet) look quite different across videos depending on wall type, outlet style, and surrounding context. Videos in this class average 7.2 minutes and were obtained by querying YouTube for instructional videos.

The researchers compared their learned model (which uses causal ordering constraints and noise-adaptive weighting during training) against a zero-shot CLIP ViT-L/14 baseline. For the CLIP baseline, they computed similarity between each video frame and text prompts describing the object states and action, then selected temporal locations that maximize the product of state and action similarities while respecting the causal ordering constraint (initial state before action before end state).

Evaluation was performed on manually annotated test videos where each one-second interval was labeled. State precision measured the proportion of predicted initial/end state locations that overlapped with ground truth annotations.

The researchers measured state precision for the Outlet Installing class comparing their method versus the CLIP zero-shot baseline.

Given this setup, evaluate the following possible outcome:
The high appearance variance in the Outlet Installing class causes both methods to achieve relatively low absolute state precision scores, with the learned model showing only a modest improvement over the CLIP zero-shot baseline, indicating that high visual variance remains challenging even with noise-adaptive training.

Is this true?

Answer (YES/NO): NO